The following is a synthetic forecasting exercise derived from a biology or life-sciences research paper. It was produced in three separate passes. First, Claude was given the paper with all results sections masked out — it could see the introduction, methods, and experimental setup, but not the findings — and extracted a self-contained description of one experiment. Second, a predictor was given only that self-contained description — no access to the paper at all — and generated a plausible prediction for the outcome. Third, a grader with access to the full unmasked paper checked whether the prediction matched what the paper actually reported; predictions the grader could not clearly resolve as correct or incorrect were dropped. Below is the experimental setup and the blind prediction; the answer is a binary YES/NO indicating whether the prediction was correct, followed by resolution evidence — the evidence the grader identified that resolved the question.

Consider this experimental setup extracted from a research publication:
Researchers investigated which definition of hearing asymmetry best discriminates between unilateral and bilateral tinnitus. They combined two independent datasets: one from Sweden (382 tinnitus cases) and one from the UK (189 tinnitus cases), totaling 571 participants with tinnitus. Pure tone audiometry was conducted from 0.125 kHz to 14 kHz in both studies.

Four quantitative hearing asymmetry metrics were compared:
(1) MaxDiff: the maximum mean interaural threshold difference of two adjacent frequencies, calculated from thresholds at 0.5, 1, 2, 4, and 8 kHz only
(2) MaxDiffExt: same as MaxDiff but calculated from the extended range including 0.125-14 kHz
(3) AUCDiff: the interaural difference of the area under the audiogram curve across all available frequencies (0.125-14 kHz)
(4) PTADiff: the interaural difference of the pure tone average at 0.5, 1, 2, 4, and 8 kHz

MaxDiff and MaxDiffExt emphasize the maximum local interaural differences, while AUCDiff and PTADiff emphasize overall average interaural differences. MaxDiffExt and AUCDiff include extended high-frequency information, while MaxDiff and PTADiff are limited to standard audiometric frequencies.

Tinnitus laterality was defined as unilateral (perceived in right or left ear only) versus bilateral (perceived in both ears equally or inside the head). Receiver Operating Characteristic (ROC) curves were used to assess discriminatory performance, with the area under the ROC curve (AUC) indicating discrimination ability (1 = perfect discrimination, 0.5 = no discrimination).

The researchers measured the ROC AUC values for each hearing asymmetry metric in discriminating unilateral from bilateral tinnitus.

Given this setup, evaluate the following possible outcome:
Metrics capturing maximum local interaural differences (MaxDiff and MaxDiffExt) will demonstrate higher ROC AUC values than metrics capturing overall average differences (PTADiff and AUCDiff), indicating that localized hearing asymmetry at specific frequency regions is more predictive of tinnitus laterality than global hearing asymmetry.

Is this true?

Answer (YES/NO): NO